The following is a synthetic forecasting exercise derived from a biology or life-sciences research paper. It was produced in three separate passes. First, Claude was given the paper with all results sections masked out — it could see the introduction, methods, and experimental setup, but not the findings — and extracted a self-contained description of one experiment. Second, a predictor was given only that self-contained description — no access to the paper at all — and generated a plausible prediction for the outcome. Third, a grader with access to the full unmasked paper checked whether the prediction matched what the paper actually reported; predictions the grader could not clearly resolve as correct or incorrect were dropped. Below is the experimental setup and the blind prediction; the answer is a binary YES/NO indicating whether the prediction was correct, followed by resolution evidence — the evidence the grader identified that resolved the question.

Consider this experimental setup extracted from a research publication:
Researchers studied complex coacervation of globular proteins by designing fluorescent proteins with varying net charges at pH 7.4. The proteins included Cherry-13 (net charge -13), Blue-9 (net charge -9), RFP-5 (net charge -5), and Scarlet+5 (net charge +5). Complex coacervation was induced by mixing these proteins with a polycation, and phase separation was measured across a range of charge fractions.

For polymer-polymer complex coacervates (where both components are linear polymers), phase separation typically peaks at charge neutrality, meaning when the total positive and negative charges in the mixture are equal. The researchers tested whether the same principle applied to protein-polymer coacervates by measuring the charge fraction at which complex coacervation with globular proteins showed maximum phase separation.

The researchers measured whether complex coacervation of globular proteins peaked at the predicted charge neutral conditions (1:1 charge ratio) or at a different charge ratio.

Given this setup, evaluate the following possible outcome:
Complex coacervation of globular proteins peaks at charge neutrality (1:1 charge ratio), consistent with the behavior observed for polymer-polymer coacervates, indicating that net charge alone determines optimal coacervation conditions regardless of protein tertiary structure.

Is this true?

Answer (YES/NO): NO